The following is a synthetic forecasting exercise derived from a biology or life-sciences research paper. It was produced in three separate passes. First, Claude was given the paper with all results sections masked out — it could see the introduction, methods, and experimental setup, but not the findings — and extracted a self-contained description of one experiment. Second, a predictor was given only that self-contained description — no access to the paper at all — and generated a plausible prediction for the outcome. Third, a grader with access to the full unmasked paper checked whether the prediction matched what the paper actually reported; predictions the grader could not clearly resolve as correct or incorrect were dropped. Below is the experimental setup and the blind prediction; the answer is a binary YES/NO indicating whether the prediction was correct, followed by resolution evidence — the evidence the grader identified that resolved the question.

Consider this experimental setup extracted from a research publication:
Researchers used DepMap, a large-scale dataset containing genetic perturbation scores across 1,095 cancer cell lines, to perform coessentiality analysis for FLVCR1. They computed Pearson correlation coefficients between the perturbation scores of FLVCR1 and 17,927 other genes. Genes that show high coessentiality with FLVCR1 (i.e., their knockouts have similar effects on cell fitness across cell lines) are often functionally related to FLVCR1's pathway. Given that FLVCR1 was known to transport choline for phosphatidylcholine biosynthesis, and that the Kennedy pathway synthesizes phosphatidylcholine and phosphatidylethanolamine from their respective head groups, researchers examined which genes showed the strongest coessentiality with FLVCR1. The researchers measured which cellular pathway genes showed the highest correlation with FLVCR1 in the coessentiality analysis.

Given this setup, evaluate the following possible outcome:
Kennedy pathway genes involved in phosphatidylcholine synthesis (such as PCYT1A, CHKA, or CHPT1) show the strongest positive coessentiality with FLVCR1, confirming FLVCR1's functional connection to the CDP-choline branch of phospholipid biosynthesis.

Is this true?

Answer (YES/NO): NO